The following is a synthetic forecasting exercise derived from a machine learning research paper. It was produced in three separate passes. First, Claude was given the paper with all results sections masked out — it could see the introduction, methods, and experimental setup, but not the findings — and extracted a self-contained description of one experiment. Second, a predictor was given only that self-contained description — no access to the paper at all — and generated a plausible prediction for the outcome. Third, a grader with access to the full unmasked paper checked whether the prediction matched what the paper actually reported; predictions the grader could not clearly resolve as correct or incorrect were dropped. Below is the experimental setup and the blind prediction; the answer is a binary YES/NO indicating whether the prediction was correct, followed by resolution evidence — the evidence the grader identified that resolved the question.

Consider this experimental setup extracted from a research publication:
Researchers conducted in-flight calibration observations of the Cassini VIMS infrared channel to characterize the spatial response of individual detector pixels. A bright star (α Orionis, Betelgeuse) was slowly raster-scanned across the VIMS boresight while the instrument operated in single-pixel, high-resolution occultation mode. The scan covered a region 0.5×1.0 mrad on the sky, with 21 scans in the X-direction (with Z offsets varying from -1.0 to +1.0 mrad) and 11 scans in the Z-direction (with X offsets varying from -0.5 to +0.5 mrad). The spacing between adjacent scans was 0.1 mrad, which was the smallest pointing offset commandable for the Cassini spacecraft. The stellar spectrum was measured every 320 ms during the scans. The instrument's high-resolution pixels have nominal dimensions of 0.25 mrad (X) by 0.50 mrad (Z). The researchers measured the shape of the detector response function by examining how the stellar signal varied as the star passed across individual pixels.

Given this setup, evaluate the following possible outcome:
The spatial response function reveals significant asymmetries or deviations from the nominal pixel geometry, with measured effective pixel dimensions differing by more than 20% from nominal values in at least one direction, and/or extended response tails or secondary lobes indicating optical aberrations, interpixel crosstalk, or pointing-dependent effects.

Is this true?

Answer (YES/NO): NO